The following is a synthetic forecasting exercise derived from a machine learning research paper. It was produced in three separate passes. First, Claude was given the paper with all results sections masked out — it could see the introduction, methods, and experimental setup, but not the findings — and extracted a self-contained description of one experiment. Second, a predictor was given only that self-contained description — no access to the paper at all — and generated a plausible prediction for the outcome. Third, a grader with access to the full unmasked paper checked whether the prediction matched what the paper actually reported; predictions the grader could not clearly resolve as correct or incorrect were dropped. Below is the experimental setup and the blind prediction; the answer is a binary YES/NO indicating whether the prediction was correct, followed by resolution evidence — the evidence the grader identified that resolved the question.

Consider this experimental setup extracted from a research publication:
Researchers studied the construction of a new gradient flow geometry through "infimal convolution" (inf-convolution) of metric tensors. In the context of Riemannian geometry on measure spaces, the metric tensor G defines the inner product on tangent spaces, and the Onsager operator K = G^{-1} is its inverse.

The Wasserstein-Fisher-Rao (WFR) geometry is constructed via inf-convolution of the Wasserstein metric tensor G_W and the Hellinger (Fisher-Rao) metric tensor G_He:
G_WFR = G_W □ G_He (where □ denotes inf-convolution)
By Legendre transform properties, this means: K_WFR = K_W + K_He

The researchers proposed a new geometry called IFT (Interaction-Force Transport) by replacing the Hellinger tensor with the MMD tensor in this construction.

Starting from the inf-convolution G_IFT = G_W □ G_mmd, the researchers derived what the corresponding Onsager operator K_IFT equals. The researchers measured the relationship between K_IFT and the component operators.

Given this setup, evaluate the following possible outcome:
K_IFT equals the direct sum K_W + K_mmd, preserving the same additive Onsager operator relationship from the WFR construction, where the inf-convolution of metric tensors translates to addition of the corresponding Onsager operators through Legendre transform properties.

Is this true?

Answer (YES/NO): YES